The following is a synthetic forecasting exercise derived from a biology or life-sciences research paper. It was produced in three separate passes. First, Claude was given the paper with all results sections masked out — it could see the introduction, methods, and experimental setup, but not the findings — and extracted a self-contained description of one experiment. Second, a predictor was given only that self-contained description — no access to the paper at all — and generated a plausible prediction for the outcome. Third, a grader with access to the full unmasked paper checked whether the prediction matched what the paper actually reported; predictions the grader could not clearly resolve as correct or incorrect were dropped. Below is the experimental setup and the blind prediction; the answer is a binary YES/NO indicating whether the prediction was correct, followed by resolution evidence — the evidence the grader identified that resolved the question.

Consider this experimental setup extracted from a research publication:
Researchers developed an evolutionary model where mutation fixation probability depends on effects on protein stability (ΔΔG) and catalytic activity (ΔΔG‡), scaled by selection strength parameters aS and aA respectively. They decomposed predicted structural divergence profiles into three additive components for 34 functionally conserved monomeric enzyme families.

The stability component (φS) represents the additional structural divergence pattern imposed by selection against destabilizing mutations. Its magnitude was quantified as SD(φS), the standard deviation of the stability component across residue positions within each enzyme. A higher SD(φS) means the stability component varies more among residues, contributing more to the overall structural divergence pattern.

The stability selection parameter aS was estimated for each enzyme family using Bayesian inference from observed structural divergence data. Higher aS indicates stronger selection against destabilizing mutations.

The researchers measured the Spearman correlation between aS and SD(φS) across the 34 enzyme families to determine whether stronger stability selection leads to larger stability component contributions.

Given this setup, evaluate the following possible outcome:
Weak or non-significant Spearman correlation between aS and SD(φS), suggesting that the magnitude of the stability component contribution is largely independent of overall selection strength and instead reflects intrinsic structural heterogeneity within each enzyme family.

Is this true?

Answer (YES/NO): NO